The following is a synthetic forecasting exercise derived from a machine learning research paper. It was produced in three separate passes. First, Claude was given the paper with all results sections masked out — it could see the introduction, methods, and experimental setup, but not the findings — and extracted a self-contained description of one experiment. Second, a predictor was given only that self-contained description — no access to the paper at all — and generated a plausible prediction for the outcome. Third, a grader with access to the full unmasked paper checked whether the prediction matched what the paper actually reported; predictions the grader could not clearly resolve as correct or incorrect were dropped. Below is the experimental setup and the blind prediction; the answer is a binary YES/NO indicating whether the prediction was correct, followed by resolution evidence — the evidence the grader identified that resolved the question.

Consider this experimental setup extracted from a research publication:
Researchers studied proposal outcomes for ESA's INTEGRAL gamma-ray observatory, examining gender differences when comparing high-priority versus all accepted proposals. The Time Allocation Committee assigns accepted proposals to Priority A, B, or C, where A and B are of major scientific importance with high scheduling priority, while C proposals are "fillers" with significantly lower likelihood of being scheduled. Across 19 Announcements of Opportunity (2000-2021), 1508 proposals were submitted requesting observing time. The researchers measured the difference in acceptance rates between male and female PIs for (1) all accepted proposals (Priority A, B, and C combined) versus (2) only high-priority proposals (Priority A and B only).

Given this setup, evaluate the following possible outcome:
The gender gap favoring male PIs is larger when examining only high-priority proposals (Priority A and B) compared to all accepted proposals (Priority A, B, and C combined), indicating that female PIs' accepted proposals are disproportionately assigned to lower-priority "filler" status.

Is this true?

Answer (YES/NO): NO